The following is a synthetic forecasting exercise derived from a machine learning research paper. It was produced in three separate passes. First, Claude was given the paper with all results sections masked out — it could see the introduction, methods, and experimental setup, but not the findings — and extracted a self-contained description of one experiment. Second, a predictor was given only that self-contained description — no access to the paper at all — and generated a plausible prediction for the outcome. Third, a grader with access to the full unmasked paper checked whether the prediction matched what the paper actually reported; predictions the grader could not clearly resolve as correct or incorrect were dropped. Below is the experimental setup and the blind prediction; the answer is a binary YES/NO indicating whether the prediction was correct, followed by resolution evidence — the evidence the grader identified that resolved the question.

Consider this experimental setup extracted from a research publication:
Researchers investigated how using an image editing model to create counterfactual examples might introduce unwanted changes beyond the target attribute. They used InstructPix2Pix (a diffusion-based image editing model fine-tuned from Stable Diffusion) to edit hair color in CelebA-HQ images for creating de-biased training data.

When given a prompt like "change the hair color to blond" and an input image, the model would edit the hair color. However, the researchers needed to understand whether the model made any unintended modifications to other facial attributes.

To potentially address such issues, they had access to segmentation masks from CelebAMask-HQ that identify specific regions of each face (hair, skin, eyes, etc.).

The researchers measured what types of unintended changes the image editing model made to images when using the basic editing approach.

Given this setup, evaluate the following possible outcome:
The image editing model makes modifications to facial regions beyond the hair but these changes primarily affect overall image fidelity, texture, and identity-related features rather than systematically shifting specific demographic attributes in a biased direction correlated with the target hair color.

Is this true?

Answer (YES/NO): NO